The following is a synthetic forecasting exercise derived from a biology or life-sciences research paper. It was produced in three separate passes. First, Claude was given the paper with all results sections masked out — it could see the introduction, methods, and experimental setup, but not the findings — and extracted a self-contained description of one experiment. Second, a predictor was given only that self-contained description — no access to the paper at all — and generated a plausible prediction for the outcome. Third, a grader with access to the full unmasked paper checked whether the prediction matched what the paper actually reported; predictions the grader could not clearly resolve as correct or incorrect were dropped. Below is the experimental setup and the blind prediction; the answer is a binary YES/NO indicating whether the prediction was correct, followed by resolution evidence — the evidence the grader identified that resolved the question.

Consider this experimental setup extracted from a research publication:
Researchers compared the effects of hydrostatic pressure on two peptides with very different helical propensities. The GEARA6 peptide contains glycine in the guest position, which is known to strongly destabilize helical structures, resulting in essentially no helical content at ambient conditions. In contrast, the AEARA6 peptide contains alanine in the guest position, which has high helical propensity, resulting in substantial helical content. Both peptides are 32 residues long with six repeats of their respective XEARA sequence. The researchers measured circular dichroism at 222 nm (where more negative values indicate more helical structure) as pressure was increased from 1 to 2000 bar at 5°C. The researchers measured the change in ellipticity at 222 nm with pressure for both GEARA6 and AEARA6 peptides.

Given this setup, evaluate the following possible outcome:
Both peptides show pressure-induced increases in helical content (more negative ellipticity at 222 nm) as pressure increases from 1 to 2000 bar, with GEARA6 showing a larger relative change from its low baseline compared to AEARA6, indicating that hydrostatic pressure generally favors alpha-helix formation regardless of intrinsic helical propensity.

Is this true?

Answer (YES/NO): NO